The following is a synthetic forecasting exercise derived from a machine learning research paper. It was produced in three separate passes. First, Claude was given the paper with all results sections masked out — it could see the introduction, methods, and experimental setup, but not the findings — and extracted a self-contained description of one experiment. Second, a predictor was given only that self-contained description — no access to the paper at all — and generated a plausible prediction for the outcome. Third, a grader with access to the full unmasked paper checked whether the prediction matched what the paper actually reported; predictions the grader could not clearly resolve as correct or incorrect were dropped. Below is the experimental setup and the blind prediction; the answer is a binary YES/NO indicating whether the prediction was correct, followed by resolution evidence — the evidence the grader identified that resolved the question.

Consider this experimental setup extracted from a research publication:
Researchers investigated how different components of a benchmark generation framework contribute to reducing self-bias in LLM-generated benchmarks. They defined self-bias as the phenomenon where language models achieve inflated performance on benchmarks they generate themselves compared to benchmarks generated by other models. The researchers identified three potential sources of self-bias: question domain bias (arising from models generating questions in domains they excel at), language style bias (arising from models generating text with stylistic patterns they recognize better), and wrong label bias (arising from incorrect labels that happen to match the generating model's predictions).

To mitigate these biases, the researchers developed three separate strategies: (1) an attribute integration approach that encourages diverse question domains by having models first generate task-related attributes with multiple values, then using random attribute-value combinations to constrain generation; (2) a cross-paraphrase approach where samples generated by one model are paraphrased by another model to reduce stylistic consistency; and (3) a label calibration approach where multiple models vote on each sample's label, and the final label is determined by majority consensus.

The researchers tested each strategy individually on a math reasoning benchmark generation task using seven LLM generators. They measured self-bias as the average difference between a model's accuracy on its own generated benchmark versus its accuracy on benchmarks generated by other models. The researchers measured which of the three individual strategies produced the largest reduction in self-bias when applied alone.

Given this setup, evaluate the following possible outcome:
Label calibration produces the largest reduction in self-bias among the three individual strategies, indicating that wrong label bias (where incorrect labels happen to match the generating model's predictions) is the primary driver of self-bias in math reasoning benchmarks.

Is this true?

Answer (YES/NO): NO